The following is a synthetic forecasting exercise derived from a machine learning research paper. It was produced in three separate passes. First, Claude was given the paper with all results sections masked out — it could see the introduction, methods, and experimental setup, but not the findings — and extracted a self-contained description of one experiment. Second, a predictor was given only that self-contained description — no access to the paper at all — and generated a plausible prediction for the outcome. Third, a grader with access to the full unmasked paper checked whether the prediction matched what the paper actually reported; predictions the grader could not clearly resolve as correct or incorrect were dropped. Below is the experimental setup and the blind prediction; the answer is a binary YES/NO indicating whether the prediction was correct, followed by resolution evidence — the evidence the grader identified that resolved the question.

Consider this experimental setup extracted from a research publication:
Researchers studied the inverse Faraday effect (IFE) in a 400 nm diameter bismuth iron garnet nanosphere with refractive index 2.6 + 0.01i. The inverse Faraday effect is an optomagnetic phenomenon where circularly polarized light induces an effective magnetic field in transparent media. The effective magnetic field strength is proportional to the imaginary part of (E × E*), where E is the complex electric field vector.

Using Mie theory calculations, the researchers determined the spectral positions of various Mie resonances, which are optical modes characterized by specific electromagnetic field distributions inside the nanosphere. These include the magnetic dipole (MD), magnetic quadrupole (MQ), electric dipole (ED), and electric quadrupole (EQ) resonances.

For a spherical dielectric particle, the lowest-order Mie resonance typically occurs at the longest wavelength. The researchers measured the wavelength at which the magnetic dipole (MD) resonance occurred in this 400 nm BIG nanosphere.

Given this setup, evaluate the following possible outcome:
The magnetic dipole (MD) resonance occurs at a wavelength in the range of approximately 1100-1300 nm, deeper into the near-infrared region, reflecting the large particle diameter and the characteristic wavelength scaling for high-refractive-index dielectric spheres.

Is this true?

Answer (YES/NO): YES